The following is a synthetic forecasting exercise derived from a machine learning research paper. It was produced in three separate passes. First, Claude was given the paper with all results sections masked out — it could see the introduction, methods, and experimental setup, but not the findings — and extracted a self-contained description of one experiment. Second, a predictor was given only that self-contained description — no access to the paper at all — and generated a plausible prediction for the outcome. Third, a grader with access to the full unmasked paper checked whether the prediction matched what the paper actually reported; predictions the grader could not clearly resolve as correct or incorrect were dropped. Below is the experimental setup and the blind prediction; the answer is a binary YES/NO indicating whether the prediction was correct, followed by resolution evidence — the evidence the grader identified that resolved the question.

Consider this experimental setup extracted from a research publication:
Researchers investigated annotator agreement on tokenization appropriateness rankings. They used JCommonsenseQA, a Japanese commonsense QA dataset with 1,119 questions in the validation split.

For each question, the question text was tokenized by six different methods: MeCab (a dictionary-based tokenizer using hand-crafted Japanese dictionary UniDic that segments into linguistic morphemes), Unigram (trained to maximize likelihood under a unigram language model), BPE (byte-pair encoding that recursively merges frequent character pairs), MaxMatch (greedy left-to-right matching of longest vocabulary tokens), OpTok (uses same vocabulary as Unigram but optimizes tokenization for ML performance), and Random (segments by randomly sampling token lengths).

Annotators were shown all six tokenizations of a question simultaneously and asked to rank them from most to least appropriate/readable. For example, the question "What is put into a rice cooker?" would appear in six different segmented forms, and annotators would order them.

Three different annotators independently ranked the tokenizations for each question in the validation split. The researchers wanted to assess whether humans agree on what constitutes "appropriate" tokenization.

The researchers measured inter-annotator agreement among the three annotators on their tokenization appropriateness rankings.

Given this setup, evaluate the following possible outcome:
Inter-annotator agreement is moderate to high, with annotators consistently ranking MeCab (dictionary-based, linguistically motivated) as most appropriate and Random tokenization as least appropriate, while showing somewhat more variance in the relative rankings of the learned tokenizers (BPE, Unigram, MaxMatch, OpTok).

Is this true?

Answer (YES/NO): NO